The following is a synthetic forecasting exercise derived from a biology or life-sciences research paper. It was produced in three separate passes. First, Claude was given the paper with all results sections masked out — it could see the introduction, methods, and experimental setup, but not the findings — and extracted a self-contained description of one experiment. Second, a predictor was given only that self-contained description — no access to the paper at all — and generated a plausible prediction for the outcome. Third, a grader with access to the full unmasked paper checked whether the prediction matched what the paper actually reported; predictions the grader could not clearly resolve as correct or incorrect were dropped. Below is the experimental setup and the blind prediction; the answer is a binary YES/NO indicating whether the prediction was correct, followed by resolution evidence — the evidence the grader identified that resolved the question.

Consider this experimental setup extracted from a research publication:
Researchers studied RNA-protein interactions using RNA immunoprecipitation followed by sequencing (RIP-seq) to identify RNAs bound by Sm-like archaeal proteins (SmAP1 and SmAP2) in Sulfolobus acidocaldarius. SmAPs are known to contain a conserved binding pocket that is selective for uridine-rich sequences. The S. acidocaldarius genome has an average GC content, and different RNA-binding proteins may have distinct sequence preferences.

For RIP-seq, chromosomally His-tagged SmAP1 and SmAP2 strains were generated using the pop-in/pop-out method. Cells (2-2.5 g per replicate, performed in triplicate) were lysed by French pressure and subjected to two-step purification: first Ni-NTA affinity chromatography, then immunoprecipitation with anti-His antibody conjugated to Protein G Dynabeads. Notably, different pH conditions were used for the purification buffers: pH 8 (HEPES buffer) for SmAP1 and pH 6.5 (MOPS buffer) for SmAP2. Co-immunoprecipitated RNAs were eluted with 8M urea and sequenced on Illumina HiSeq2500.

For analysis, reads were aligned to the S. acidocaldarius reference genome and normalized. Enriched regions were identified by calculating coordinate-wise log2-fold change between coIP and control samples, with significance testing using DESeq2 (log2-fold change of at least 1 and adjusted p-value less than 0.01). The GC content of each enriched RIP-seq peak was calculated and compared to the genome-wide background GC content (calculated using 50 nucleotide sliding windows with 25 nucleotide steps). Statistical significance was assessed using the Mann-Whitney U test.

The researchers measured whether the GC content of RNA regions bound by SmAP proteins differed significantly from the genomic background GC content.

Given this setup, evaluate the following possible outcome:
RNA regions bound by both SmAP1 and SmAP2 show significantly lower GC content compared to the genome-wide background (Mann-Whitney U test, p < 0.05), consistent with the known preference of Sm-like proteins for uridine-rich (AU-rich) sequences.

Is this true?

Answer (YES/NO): NO